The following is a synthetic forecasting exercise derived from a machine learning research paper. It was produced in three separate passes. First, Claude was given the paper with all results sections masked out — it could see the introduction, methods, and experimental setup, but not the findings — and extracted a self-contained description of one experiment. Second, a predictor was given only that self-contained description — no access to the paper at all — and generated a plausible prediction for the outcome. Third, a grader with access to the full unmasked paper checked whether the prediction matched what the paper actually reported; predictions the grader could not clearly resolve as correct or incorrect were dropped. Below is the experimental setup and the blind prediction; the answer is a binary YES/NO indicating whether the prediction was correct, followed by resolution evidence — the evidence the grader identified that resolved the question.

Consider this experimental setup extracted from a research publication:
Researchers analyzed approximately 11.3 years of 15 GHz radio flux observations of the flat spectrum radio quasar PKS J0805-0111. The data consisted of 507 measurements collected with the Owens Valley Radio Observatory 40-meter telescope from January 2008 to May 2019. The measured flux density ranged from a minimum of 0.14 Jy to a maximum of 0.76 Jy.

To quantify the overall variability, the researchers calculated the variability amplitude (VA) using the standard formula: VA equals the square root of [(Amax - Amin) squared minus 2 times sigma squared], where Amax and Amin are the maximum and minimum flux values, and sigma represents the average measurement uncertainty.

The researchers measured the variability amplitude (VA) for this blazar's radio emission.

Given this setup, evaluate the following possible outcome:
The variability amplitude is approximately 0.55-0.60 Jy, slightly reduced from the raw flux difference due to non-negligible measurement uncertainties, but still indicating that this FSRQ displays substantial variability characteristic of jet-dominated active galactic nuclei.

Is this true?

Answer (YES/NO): NO